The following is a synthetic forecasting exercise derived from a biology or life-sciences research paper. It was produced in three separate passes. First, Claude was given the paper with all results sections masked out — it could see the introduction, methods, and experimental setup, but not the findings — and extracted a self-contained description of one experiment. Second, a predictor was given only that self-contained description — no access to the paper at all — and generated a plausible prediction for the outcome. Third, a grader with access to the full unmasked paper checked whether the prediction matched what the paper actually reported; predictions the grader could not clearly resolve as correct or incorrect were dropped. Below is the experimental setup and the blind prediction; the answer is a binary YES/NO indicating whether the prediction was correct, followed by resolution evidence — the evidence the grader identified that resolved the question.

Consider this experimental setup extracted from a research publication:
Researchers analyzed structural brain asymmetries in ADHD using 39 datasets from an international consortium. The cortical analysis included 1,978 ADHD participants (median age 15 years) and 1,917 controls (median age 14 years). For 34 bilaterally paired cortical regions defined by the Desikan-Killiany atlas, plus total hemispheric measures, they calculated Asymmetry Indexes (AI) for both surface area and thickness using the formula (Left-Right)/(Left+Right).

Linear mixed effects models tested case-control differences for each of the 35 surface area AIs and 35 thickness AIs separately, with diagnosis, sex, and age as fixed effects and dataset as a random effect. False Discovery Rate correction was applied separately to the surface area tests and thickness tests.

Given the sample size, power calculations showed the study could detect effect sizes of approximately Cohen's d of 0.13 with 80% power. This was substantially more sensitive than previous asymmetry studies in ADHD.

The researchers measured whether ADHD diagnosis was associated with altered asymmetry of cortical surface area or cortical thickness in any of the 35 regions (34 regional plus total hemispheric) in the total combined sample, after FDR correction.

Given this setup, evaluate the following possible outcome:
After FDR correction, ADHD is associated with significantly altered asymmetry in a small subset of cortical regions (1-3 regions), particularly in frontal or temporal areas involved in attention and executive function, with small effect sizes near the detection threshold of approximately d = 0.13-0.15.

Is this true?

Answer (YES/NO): NO